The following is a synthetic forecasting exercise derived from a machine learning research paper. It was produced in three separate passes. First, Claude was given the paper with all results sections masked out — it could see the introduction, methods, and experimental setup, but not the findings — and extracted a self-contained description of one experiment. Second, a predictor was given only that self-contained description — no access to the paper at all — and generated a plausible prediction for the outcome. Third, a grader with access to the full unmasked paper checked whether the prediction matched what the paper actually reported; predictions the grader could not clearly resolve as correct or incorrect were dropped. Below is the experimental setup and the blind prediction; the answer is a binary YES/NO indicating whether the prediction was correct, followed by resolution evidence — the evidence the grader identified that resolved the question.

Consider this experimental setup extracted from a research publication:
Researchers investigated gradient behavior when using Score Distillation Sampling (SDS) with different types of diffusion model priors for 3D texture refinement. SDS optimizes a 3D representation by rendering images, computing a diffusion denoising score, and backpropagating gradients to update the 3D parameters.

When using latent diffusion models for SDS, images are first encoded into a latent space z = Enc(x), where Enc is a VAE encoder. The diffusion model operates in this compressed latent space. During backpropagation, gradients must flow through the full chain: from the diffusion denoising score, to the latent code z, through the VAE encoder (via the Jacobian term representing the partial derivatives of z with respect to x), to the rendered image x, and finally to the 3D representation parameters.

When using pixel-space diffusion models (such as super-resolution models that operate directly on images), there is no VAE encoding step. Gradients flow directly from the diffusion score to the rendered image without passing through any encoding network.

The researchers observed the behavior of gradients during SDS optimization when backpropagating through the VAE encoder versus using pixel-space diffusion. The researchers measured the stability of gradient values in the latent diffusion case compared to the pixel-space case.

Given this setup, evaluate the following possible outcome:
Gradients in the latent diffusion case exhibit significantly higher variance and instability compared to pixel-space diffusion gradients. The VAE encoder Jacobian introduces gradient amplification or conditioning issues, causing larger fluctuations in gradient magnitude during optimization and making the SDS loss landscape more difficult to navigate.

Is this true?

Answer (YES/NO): YES